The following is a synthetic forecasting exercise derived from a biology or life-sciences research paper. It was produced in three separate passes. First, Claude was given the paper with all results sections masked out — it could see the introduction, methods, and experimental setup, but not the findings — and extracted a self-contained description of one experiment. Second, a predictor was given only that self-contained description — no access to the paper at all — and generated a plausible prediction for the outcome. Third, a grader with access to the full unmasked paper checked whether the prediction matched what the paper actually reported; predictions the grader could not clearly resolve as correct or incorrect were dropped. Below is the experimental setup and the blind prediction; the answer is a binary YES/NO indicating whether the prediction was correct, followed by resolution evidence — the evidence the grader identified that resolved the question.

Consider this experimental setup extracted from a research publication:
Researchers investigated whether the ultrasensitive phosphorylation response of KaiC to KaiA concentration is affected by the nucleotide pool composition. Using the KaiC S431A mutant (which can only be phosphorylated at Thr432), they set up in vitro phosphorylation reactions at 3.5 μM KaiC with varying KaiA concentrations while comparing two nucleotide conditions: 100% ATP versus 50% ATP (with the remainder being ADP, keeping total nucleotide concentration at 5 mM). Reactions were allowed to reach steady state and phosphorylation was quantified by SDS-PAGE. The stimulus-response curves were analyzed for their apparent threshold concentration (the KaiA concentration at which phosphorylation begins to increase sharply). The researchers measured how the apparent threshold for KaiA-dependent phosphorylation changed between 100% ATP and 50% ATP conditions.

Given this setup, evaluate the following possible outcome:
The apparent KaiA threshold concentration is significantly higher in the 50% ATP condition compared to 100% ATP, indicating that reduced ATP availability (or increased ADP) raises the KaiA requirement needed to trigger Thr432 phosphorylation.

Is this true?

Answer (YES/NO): YES